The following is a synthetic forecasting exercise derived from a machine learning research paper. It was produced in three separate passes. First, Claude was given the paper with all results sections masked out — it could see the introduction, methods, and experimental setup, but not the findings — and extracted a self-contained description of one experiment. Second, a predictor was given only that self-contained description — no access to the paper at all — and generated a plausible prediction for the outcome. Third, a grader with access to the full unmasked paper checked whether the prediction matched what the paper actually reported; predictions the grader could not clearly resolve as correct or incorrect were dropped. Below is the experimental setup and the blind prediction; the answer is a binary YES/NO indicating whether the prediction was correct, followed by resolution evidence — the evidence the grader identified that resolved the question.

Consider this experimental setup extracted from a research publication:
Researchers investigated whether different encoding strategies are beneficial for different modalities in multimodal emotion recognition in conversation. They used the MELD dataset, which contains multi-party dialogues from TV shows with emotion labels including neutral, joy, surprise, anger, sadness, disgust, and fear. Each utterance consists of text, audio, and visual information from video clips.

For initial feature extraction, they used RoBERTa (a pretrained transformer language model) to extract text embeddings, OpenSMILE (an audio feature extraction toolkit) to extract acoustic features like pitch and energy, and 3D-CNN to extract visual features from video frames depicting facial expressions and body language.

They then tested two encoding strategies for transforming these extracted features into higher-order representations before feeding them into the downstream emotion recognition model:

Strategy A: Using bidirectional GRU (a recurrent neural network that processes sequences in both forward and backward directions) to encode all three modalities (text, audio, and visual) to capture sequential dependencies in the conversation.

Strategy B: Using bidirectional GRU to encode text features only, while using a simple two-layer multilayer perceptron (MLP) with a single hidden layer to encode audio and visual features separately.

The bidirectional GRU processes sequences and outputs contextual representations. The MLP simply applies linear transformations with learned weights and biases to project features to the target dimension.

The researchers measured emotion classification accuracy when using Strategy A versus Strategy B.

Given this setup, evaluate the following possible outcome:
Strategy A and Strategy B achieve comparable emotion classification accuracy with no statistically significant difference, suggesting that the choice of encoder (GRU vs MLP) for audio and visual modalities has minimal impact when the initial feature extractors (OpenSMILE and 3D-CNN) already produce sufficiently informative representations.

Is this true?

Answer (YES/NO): NO